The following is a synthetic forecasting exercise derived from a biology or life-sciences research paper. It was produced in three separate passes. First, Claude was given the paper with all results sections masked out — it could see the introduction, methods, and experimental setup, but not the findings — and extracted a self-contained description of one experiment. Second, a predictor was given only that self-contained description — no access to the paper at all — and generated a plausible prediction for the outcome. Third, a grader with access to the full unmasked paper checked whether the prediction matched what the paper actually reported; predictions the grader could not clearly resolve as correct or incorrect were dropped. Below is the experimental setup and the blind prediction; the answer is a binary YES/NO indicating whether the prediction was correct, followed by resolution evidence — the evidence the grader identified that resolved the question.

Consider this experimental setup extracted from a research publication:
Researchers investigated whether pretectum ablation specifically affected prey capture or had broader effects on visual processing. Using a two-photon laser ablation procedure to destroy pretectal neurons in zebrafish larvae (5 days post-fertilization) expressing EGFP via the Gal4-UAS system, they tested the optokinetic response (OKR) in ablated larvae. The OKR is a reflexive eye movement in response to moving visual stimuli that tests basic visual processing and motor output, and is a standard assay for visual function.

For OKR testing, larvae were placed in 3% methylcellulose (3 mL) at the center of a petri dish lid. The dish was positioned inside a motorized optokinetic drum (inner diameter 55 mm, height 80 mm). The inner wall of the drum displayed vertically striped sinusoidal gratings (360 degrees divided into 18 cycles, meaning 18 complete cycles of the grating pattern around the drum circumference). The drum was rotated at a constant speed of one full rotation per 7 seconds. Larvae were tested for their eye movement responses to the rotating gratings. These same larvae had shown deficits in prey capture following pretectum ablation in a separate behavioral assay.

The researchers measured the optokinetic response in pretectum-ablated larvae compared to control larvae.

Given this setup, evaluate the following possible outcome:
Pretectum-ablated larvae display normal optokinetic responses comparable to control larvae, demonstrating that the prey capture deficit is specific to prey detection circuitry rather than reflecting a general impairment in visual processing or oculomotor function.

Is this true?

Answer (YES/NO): YES